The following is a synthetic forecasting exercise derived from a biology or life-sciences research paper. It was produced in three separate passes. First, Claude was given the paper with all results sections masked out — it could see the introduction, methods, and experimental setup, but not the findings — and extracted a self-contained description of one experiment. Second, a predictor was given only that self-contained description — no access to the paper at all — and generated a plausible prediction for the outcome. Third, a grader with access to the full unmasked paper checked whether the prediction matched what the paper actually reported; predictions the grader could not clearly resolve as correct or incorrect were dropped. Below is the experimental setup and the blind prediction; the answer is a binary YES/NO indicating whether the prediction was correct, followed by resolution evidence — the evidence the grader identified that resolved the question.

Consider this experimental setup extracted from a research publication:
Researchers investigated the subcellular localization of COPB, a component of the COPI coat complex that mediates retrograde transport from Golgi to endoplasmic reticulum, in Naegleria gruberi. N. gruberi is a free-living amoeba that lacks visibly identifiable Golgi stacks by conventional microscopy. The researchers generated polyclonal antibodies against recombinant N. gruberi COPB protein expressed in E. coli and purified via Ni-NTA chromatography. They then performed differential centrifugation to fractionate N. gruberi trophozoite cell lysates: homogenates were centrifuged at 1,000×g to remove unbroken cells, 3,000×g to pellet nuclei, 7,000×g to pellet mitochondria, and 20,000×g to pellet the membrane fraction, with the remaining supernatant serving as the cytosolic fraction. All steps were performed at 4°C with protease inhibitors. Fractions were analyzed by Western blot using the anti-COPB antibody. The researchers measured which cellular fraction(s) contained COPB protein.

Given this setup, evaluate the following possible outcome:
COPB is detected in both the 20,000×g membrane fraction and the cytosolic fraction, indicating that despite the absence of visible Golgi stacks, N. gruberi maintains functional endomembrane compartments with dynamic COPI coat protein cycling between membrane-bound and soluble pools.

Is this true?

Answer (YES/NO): YES